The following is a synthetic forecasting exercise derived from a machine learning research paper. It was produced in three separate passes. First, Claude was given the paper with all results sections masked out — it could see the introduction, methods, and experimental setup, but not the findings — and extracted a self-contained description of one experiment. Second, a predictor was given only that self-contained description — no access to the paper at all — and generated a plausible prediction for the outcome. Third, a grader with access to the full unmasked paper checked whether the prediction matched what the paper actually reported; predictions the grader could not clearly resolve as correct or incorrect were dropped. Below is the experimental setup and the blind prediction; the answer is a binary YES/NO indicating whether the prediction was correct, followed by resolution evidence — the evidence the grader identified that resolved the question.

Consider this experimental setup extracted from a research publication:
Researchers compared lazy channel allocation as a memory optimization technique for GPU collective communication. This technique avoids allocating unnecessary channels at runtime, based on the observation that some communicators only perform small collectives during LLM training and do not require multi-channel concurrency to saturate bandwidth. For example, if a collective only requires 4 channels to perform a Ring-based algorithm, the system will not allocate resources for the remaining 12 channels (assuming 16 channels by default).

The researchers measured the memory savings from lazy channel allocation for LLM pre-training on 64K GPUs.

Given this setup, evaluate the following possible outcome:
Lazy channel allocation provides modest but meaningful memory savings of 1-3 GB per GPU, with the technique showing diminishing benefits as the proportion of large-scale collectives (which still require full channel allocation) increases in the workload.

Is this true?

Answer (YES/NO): YES